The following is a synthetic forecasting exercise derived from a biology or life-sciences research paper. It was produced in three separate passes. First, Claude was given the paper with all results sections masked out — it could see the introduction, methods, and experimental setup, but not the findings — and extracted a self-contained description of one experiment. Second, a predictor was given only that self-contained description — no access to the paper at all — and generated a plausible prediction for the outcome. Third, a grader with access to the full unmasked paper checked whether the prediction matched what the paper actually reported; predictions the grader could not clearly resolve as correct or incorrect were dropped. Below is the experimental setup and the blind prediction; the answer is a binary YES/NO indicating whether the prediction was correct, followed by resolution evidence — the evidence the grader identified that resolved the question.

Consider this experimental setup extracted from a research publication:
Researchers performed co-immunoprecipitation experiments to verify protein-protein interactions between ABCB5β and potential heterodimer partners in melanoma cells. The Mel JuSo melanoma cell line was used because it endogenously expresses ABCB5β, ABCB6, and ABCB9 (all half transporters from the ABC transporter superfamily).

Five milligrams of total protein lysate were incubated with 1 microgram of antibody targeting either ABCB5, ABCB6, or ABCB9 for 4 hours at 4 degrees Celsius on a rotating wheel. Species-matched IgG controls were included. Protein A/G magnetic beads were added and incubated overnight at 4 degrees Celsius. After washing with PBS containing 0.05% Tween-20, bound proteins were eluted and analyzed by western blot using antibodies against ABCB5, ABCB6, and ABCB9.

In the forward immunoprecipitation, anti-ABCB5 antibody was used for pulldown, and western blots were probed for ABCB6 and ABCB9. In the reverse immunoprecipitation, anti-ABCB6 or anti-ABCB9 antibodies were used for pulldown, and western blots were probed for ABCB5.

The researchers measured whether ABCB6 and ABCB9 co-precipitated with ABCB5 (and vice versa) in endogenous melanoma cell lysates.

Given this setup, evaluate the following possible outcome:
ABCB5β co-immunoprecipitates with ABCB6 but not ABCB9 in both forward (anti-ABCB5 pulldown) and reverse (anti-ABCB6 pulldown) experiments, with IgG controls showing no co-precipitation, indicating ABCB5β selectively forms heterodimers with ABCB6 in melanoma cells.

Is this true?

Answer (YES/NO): NO